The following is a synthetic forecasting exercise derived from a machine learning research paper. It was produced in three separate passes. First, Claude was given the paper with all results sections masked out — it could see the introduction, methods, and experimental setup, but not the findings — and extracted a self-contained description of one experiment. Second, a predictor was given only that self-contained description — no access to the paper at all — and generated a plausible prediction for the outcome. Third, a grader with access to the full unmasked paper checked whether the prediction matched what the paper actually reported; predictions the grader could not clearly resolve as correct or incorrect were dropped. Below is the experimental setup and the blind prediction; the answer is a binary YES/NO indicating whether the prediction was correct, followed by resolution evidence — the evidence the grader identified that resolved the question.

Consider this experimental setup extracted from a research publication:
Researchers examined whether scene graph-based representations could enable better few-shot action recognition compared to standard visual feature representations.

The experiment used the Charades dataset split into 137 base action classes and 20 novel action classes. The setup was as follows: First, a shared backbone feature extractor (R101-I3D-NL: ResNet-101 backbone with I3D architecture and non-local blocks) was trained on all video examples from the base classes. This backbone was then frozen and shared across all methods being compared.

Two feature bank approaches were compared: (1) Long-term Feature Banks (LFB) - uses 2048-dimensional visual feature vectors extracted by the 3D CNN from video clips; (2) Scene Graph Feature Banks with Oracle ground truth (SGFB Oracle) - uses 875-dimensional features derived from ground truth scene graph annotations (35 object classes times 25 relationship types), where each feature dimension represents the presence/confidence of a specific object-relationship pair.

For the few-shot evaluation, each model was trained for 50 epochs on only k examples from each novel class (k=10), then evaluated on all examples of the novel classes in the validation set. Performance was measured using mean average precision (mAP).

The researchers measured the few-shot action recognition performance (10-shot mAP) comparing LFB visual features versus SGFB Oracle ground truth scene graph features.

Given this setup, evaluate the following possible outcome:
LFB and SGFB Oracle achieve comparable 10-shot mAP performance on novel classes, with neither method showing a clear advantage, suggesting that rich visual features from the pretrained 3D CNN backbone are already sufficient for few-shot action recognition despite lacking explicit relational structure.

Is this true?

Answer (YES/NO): NO